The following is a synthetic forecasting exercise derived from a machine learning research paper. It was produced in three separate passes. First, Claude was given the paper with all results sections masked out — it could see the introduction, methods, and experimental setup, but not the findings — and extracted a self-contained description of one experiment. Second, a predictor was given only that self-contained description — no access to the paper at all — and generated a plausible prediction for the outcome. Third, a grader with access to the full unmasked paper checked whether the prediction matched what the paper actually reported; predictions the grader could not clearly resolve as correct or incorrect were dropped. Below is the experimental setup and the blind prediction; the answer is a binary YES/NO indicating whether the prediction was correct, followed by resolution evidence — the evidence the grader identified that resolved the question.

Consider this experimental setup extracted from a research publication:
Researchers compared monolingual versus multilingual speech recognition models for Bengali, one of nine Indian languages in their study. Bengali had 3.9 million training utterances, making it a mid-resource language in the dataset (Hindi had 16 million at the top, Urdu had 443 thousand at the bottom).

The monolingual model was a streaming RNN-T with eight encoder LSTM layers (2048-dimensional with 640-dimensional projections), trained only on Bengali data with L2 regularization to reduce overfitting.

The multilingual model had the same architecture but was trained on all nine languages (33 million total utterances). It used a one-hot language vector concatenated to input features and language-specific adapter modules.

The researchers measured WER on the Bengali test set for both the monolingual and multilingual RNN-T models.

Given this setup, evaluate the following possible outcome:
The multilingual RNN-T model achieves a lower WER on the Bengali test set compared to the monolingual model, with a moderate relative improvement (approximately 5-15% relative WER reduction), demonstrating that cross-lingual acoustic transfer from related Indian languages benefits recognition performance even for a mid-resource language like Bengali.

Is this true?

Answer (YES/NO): NO